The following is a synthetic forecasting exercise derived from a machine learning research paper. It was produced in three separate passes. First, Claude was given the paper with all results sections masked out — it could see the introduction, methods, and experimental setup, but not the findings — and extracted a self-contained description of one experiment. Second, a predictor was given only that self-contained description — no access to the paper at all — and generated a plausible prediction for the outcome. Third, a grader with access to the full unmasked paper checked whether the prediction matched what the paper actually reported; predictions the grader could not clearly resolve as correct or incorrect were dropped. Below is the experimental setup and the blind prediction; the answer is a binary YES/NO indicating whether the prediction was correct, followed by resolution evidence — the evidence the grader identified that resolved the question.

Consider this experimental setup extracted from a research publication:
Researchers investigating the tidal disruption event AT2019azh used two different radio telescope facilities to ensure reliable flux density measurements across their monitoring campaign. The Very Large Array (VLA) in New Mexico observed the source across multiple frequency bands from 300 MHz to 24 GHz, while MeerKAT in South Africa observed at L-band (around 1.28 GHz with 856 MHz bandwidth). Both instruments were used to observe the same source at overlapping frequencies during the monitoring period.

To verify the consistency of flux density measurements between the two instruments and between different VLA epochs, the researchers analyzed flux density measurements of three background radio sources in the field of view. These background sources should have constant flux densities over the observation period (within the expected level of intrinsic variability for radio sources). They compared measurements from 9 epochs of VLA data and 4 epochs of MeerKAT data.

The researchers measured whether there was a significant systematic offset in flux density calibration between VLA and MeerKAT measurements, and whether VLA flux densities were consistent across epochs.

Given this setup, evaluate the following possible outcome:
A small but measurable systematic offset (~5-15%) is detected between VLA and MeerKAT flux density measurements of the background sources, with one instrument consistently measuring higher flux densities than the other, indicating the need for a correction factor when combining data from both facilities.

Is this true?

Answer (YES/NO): NO